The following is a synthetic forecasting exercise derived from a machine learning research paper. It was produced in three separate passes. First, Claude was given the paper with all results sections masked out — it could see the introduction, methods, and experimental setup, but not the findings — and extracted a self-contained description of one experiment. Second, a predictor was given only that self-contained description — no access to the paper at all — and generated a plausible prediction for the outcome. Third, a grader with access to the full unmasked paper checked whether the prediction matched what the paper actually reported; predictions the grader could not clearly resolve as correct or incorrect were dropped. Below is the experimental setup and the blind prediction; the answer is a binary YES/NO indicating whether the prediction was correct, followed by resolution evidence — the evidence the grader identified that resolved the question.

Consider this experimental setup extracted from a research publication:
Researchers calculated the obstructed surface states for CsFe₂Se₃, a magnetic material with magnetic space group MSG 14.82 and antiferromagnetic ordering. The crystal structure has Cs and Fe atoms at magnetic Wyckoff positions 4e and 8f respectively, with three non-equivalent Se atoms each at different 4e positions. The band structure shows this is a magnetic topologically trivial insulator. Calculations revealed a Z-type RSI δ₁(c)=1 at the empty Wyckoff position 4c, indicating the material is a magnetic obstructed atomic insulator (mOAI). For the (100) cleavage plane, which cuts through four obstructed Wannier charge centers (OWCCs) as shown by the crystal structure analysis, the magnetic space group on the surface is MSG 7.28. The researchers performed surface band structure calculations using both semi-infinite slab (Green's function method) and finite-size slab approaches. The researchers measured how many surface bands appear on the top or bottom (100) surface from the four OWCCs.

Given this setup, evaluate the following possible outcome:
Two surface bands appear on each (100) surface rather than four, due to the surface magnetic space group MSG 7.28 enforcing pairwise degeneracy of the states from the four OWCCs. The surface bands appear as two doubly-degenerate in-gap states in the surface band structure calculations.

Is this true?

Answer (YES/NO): NO